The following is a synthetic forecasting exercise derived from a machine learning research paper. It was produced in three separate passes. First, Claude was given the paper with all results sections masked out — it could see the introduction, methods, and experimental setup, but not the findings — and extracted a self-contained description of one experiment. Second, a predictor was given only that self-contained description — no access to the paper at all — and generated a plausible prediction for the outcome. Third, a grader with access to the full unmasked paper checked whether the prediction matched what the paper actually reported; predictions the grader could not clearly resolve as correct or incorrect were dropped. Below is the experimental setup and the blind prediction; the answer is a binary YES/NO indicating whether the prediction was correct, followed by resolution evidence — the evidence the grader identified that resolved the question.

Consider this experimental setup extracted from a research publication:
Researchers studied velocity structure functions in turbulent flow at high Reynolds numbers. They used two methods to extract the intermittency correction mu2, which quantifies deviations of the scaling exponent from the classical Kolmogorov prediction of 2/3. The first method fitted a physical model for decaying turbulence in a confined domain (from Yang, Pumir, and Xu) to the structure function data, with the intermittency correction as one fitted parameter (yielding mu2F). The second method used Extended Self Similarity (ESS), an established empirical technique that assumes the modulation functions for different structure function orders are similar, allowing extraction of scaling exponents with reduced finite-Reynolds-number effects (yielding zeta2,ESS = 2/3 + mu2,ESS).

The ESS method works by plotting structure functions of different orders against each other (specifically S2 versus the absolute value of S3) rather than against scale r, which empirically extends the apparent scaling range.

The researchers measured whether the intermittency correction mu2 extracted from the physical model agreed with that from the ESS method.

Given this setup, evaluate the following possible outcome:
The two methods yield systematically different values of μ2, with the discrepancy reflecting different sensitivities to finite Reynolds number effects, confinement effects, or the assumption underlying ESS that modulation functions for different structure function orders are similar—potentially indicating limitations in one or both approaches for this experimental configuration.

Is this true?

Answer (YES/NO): NO